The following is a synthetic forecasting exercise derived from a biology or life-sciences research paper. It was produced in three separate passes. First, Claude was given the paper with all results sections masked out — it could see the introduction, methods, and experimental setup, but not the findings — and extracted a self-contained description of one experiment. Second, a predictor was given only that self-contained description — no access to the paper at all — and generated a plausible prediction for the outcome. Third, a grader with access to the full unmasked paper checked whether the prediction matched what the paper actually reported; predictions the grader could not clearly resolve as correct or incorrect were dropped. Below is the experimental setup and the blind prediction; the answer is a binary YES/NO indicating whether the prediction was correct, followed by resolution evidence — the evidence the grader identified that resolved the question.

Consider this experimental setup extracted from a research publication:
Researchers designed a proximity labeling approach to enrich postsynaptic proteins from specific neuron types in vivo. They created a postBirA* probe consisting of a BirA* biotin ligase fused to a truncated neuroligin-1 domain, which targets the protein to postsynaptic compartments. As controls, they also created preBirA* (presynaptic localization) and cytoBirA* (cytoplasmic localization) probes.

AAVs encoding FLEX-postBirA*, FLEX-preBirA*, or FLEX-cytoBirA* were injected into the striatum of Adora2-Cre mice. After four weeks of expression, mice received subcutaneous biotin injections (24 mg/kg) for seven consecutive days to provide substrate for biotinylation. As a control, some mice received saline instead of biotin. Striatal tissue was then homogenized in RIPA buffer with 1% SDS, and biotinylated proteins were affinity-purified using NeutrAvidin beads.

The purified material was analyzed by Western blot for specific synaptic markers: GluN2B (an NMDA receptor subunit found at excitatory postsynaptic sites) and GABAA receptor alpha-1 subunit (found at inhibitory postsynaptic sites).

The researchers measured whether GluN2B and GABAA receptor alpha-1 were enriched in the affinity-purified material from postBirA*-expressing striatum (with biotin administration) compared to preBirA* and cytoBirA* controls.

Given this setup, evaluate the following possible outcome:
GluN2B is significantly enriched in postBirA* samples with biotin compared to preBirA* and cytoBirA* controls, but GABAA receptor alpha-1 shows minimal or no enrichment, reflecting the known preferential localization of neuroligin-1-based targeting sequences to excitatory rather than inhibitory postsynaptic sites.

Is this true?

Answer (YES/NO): YES